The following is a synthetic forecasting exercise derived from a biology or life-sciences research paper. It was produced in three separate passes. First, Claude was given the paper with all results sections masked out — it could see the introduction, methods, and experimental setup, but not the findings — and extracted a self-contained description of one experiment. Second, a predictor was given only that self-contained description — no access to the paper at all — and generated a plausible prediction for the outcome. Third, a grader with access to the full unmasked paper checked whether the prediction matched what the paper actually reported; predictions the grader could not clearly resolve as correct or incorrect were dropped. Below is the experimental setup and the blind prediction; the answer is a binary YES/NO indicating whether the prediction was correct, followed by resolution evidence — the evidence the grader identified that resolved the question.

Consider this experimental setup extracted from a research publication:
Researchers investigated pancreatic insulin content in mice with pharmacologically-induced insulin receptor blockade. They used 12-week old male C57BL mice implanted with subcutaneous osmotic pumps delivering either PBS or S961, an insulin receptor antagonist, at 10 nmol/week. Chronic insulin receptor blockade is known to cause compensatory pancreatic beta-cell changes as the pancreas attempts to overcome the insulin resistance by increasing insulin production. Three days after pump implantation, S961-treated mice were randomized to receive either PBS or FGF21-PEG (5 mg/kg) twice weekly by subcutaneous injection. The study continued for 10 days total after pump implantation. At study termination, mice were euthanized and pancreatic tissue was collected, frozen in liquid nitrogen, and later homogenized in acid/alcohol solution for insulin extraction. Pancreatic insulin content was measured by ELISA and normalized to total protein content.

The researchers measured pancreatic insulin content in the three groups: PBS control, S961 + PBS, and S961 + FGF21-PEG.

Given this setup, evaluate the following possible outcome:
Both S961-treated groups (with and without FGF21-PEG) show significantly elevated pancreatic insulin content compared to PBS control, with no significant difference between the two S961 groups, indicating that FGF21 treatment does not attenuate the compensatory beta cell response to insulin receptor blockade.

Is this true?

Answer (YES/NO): NO